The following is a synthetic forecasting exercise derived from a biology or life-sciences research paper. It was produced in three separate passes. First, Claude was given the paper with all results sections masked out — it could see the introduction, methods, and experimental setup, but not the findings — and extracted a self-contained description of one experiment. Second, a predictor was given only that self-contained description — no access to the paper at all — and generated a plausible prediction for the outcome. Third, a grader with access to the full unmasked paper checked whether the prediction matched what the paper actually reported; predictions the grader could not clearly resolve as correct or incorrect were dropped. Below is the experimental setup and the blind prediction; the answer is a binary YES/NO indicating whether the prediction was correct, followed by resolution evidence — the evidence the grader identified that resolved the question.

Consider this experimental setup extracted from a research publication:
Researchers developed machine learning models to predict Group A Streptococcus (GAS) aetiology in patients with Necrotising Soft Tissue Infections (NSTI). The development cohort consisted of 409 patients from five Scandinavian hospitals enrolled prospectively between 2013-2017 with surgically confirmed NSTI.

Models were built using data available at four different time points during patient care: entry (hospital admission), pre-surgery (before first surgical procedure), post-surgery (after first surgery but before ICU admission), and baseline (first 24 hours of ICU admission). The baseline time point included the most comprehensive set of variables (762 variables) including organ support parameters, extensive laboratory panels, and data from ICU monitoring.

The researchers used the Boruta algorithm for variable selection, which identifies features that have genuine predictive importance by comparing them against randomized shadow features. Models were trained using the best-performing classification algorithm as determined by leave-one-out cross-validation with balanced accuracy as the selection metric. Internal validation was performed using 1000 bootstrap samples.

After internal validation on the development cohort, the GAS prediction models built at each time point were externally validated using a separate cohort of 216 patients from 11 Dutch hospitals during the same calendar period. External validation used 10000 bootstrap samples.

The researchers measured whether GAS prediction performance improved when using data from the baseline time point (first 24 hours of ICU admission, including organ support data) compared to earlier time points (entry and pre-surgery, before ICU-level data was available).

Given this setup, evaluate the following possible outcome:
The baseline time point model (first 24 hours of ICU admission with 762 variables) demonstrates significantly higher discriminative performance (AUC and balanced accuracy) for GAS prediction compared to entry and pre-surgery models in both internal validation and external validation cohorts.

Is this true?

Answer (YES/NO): NO